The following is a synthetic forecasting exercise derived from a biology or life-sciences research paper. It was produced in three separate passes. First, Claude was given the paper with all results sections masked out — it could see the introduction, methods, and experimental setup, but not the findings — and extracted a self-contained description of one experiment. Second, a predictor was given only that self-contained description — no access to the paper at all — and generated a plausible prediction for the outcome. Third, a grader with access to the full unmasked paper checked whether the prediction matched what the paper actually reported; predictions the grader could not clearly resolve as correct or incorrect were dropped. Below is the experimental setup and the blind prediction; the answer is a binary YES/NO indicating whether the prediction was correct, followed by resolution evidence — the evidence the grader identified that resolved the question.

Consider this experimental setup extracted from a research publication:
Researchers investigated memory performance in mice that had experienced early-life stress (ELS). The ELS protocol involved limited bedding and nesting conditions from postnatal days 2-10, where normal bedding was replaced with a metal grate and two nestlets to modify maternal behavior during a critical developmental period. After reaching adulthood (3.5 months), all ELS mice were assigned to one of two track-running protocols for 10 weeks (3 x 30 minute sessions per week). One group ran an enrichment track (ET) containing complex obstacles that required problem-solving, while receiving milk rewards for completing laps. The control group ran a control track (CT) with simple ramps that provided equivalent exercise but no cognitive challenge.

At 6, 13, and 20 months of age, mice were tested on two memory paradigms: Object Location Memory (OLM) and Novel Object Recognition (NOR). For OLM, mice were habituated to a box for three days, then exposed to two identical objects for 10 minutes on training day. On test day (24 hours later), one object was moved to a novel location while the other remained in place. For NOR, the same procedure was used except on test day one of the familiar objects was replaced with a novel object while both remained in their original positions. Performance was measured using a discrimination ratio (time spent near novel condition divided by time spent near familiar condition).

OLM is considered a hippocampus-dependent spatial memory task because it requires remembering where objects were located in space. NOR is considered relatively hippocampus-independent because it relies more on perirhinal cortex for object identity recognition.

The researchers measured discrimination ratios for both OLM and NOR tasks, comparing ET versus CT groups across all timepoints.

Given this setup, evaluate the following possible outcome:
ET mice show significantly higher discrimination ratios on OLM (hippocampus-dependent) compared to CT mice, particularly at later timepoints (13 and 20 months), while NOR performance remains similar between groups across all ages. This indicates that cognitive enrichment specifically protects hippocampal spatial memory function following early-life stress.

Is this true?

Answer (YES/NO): NO